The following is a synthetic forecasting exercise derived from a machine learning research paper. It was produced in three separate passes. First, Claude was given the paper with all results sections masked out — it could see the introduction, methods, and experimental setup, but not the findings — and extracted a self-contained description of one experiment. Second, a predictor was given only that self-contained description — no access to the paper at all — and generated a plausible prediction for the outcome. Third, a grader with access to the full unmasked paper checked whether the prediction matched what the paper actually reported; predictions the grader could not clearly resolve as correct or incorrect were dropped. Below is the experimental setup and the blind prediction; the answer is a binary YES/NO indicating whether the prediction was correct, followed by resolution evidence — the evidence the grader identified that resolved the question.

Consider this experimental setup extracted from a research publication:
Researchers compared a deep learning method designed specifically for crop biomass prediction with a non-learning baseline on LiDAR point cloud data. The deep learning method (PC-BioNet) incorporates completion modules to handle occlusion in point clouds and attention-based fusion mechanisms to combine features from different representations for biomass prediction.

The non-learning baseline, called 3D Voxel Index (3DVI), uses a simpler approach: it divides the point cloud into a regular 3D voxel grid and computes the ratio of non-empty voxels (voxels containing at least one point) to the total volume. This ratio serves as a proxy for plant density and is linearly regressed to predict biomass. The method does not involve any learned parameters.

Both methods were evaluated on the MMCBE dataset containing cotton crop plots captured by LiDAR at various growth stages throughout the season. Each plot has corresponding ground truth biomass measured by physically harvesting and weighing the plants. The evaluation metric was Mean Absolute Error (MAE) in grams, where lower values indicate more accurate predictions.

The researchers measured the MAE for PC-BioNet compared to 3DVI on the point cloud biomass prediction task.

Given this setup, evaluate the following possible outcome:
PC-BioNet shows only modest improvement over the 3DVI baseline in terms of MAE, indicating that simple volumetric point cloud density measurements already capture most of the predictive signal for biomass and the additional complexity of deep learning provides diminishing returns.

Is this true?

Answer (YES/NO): YES